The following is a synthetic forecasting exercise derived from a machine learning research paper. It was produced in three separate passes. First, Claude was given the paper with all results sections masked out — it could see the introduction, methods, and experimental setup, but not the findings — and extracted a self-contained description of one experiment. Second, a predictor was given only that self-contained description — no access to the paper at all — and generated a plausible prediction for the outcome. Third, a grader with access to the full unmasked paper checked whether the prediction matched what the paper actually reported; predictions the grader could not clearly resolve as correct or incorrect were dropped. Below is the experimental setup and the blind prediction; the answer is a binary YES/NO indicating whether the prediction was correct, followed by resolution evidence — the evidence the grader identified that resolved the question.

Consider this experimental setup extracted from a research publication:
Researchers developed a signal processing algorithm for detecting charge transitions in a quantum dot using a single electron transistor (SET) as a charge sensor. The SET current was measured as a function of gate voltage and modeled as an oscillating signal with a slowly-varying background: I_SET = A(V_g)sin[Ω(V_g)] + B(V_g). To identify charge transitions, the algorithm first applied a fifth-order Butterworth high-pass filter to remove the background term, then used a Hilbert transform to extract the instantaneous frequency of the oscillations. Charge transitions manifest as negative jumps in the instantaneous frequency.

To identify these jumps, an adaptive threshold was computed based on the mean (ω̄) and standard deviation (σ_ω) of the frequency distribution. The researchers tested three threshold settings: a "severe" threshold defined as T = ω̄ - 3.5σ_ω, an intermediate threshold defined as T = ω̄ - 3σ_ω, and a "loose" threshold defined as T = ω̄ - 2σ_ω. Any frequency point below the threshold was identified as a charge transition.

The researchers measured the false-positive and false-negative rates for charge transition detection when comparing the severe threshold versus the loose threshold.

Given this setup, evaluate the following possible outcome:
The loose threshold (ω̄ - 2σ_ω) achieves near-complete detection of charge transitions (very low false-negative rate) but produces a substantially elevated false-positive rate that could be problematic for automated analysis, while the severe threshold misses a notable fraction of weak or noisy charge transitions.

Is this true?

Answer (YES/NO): NO